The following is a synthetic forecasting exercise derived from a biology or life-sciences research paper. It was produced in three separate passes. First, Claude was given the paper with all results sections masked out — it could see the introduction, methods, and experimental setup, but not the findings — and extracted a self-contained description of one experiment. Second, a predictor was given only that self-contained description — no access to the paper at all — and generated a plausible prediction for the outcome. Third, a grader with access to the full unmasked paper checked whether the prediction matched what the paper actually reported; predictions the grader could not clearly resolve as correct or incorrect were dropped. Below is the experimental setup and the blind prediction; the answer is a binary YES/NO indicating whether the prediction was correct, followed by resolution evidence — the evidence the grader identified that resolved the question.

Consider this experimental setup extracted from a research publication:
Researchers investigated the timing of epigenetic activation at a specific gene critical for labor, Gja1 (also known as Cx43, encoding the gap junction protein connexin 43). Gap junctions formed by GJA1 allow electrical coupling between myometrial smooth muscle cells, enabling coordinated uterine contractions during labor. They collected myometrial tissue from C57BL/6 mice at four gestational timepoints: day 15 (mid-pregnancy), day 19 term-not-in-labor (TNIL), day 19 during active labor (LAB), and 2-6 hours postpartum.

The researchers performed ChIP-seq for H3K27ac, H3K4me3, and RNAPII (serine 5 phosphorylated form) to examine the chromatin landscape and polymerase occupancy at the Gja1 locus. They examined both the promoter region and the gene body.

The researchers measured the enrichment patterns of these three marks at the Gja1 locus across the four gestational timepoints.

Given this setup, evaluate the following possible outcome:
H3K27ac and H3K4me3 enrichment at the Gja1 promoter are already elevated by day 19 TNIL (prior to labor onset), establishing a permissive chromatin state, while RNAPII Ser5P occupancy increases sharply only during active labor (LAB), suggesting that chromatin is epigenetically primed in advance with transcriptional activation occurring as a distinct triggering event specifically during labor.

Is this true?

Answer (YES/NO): YES